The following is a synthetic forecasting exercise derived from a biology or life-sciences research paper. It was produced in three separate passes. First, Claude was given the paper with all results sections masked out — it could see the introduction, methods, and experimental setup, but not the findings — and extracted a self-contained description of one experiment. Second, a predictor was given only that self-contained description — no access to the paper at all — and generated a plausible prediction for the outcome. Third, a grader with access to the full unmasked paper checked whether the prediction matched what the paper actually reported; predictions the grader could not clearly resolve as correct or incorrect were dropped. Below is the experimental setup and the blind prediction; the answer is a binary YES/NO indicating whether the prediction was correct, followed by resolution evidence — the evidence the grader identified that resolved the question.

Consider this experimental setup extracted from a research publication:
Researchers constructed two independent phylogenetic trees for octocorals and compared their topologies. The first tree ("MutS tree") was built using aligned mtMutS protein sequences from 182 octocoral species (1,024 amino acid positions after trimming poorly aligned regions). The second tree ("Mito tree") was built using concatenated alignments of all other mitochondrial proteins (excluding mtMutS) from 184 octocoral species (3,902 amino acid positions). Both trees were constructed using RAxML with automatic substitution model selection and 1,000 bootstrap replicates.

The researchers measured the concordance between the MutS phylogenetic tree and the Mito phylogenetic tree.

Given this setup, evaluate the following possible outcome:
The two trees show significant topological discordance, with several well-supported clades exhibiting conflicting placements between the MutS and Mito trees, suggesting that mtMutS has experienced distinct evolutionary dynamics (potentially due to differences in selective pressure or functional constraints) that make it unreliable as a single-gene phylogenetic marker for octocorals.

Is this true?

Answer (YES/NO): NO